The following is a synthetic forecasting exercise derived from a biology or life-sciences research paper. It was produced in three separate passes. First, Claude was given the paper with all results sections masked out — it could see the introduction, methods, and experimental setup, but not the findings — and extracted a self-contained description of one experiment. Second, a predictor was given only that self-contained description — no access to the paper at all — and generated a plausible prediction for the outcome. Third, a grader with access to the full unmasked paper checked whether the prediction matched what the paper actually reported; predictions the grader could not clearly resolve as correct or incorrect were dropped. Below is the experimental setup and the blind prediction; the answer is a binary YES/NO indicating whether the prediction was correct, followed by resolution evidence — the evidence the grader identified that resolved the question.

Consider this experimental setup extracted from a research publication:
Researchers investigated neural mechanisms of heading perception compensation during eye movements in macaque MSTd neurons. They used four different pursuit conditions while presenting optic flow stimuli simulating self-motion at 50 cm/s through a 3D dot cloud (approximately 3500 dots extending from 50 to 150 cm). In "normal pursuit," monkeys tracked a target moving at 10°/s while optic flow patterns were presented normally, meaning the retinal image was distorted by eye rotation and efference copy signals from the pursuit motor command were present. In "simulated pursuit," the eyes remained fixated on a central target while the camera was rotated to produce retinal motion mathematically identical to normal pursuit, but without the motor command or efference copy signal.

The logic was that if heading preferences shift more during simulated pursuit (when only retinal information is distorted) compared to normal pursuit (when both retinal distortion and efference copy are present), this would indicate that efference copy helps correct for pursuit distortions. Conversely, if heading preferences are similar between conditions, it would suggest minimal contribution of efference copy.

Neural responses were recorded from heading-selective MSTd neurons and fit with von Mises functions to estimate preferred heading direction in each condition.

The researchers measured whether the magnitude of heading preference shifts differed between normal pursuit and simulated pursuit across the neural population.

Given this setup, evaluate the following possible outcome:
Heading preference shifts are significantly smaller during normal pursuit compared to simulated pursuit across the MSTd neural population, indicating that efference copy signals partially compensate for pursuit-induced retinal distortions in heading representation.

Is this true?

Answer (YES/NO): YES